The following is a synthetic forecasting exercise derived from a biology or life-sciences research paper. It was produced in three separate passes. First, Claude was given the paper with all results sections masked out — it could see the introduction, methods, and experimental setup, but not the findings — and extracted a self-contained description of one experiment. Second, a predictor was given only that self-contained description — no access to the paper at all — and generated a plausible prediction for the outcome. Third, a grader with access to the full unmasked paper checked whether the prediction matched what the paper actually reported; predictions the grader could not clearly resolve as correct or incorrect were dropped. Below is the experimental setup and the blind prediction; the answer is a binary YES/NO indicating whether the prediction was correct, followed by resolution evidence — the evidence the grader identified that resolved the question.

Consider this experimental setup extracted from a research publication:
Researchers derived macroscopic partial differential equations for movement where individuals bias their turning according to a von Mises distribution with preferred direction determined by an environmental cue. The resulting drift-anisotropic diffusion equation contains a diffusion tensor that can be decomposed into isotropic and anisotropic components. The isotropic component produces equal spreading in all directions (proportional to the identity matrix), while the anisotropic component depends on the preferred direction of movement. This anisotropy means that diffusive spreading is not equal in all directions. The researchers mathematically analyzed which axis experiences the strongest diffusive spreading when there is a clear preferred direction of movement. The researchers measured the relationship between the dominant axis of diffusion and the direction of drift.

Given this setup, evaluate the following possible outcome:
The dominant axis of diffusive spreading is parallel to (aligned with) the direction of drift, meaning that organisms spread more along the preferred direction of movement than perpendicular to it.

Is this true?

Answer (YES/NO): NO